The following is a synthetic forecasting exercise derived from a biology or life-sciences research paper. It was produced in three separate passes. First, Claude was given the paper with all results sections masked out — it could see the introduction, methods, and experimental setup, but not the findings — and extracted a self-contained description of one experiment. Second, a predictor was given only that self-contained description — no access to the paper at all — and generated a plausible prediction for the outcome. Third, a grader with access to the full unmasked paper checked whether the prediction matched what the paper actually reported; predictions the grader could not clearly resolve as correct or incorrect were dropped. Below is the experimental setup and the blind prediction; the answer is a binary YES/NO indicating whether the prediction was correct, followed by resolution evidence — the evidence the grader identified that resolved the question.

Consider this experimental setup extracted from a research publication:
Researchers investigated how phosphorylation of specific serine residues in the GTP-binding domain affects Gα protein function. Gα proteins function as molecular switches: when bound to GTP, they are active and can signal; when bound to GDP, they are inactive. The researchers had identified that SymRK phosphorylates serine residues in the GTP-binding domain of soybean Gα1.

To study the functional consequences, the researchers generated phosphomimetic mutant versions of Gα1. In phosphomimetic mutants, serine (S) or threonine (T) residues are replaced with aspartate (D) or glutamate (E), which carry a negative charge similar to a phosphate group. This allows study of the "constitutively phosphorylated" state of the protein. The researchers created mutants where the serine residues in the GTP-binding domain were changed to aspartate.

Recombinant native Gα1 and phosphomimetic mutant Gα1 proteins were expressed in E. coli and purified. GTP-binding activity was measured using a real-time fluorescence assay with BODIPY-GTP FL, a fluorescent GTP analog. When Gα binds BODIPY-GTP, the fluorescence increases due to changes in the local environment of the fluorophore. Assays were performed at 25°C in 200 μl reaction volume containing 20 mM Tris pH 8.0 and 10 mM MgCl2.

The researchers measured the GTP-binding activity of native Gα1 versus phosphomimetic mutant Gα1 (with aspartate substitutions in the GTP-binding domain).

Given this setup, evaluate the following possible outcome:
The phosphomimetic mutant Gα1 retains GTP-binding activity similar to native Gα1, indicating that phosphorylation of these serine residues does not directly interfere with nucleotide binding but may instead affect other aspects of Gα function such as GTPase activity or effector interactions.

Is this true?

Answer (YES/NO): NO